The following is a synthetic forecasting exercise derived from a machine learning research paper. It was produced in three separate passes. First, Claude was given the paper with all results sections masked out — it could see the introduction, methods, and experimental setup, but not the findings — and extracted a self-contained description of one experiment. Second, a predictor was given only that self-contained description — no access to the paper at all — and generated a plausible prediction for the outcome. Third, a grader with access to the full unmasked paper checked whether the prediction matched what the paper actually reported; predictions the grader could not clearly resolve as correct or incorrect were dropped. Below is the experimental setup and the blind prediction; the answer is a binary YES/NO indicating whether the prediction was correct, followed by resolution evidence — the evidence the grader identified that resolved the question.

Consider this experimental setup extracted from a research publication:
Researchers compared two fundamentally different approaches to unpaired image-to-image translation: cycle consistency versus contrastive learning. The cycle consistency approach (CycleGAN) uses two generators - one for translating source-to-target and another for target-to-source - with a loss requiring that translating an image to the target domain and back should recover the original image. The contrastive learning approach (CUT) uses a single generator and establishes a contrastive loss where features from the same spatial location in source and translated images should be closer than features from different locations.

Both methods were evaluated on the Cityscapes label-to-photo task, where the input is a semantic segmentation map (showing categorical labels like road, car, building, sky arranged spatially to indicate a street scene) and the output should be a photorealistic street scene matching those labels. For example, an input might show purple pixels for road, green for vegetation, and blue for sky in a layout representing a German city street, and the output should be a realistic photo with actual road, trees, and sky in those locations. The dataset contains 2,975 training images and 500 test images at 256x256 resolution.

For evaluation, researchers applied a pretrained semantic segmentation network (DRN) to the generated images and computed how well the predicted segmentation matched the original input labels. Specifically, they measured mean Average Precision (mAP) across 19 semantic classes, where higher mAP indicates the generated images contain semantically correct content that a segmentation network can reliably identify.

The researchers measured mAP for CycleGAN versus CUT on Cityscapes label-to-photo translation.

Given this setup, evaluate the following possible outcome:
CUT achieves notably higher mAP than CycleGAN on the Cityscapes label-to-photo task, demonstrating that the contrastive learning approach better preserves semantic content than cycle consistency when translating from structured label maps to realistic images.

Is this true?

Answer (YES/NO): YES